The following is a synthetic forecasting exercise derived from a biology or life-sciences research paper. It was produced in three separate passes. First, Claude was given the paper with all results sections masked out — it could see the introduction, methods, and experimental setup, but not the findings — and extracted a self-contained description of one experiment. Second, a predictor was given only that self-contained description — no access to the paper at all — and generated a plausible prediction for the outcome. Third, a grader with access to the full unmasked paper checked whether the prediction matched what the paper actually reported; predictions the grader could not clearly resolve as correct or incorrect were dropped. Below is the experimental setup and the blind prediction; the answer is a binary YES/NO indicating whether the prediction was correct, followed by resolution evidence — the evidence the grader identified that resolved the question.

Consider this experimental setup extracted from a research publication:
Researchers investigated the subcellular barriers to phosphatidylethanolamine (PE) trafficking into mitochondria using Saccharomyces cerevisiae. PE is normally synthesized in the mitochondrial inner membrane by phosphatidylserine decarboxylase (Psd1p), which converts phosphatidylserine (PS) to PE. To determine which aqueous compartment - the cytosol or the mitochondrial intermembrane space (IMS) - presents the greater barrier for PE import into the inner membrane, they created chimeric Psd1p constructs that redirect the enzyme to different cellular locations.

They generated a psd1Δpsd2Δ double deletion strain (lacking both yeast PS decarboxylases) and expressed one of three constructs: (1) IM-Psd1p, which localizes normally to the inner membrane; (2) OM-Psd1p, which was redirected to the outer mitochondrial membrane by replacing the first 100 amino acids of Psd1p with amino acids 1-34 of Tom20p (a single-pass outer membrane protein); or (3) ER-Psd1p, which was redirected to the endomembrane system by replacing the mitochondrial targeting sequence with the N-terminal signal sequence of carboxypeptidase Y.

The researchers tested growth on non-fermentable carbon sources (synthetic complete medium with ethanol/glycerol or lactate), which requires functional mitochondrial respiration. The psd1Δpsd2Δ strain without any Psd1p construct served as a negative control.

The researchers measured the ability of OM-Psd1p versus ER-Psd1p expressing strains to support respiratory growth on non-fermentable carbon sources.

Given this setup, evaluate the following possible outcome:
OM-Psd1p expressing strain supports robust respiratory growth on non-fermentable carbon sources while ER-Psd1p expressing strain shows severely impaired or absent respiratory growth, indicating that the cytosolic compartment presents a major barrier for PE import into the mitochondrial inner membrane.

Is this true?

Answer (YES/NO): NO